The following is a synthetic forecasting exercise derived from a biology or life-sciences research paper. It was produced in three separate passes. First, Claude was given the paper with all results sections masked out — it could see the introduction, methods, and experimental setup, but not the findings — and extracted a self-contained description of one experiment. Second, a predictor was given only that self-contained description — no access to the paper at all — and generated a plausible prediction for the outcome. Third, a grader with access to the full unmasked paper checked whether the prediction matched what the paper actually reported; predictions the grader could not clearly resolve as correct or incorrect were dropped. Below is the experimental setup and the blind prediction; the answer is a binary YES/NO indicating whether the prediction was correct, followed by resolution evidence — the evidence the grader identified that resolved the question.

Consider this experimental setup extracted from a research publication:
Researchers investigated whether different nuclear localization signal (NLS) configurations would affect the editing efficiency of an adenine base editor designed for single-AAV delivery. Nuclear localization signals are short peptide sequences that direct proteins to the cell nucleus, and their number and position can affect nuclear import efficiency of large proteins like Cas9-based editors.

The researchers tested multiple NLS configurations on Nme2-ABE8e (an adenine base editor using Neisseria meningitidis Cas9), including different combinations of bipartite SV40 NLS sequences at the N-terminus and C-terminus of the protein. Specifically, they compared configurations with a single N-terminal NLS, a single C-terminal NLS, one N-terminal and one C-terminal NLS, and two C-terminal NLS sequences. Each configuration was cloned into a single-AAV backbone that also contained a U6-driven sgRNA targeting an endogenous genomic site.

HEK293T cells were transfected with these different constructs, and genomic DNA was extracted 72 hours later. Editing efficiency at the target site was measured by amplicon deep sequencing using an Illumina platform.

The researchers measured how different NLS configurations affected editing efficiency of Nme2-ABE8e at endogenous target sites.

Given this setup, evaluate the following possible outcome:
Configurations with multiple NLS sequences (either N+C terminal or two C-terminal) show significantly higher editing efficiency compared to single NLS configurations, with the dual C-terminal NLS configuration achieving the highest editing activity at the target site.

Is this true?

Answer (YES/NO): NO